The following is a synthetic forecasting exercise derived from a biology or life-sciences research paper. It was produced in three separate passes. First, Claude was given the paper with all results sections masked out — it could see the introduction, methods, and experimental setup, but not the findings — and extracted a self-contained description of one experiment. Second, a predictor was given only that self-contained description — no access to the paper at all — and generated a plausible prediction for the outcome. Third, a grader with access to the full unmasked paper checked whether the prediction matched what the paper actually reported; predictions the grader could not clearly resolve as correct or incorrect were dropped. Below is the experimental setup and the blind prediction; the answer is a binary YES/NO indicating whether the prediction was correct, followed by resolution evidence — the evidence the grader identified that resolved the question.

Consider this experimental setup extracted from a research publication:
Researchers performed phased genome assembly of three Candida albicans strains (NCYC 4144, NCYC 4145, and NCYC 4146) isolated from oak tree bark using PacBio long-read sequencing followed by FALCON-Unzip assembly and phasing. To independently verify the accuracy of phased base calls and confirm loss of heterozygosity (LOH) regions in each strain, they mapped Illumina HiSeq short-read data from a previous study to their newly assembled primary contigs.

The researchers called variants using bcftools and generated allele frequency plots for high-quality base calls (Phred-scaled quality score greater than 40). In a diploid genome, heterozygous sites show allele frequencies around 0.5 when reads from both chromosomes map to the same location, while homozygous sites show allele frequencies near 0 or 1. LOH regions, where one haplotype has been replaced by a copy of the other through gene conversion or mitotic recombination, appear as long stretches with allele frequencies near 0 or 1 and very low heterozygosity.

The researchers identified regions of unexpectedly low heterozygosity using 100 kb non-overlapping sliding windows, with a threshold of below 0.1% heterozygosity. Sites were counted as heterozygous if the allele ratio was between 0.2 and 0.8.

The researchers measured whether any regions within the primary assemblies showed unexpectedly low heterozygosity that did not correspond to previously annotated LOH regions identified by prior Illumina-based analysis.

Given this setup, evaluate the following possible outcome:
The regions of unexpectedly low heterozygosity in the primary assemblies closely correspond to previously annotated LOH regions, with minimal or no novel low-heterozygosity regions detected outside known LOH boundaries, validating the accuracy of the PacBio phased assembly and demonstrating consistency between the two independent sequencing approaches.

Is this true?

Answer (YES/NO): NO